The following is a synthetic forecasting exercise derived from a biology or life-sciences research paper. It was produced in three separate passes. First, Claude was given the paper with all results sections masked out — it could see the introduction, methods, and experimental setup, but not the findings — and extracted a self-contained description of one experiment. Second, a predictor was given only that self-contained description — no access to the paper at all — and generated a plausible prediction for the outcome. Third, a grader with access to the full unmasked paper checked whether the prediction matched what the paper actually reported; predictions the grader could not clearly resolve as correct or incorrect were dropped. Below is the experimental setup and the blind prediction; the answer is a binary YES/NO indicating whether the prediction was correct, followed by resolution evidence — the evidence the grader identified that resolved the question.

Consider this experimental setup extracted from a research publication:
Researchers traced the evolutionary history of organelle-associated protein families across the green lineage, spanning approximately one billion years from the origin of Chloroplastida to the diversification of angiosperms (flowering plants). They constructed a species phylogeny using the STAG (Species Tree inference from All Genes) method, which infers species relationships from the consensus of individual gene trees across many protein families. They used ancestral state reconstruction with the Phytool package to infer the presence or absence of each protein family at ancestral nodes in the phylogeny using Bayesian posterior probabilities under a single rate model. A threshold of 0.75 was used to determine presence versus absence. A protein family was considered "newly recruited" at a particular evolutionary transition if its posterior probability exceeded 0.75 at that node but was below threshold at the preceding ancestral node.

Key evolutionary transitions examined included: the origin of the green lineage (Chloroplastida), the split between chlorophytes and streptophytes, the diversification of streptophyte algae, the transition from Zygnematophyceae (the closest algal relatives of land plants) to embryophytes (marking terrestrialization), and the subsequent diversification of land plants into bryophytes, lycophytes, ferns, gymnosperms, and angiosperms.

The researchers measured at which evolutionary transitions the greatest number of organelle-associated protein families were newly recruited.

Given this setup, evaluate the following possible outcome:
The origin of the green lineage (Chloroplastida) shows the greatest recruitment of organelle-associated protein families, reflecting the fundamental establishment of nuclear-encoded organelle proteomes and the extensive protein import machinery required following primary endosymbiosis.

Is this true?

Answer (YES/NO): NO